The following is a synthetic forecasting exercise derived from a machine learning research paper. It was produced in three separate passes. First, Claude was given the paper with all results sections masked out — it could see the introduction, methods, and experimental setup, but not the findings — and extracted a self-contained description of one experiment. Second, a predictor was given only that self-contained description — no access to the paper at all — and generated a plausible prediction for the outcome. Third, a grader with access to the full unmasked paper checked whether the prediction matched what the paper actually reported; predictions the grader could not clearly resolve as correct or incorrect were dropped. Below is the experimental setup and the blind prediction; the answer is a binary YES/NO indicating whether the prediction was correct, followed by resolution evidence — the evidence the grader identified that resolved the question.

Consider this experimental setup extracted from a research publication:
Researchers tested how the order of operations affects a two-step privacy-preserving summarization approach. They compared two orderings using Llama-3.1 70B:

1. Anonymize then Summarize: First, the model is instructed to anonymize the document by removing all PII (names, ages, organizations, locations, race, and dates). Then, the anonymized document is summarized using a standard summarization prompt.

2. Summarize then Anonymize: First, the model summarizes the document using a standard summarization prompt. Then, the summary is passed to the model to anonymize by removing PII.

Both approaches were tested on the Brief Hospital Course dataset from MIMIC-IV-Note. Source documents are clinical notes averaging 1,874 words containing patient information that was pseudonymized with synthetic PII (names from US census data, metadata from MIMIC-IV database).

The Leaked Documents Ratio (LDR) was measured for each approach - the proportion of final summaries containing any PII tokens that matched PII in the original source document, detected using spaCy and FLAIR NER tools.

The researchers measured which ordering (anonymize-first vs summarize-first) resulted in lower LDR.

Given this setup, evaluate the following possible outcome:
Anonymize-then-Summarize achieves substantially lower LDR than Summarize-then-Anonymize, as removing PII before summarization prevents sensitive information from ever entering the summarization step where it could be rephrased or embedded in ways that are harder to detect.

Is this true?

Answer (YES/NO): YES